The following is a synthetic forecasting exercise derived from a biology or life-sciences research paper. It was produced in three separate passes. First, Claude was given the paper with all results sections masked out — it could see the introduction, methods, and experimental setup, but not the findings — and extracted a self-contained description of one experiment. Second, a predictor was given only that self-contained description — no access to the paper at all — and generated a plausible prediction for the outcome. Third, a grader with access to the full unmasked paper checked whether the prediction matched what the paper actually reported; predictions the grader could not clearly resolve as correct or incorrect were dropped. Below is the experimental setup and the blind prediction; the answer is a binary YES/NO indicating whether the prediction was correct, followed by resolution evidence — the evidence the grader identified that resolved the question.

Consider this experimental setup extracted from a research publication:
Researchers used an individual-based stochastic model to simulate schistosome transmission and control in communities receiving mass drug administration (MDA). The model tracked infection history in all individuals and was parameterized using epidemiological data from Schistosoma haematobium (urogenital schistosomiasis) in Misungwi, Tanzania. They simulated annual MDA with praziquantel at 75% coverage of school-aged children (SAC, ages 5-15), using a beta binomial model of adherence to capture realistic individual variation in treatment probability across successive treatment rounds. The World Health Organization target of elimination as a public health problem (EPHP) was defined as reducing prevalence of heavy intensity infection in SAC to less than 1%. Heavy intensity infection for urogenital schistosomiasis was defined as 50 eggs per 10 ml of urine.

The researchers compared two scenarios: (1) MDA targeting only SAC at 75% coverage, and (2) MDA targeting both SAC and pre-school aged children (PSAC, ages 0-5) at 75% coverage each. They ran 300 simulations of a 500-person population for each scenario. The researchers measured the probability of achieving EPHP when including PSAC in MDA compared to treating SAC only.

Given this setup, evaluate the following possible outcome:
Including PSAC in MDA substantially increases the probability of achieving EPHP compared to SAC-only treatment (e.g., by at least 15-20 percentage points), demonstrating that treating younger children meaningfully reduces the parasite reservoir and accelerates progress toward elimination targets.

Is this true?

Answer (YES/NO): YES